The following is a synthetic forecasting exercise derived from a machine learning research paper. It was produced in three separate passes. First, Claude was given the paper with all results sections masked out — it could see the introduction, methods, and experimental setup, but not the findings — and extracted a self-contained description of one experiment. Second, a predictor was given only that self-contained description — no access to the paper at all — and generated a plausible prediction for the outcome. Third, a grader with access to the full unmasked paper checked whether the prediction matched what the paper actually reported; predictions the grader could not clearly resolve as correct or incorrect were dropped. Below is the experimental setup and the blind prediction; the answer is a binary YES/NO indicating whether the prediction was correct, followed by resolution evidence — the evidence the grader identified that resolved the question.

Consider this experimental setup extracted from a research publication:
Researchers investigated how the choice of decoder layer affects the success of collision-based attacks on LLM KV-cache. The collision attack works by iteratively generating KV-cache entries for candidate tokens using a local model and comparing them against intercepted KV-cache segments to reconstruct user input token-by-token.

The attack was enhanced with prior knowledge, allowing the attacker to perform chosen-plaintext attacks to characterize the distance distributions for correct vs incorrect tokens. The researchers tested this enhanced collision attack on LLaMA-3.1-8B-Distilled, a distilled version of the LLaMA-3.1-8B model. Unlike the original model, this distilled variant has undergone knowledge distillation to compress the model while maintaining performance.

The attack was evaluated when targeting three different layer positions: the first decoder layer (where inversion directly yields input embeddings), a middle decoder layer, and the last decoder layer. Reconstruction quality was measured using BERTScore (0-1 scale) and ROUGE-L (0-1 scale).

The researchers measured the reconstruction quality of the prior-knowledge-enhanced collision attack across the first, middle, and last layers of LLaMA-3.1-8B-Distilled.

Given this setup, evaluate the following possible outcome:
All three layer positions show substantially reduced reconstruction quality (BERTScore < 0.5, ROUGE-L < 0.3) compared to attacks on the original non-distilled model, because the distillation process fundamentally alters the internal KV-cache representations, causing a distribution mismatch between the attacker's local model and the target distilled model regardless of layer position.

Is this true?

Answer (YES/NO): NO